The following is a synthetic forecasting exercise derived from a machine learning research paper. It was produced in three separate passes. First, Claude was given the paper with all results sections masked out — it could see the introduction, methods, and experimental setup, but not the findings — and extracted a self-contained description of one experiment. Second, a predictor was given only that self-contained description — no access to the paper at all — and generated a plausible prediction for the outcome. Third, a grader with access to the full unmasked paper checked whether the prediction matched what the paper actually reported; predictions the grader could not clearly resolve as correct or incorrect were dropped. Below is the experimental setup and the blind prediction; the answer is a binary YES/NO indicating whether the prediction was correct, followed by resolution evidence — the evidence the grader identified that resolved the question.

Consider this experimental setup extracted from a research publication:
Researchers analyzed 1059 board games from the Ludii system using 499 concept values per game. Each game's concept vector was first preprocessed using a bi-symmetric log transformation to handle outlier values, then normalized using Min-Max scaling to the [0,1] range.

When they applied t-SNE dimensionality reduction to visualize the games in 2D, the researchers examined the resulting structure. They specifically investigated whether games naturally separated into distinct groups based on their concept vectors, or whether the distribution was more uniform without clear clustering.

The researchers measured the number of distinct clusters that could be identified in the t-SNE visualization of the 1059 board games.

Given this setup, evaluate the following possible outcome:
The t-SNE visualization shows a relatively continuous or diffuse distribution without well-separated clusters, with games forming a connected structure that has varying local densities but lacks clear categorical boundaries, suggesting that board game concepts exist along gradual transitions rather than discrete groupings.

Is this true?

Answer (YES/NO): NO